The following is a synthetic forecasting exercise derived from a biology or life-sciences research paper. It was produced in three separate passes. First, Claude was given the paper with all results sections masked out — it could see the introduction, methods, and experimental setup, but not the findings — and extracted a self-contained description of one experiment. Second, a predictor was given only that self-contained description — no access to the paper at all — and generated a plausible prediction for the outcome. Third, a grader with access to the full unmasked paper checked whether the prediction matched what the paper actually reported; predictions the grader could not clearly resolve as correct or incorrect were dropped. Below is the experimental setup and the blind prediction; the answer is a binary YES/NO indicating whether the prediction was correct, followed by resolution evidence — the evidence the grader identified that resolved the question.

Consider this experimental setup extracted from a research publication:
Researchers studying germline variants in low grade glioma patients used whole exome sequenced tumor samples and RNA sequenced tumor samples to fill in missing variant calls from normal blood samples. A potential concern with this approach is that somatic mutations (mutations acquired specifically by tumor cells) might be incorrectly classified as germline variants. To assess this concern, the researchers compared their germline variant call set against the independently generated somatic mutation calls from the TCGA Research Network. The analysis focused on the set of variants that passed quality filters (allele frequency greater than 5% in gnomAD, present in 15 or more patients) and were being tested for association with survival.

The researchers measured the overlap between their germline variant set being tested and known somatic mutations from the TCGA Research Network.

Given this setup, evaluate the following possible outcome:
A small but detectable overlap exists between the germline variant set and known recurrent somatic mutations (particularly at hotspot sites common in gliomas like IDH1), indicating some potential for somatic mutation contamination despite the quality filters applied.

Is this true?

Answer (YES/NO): NO